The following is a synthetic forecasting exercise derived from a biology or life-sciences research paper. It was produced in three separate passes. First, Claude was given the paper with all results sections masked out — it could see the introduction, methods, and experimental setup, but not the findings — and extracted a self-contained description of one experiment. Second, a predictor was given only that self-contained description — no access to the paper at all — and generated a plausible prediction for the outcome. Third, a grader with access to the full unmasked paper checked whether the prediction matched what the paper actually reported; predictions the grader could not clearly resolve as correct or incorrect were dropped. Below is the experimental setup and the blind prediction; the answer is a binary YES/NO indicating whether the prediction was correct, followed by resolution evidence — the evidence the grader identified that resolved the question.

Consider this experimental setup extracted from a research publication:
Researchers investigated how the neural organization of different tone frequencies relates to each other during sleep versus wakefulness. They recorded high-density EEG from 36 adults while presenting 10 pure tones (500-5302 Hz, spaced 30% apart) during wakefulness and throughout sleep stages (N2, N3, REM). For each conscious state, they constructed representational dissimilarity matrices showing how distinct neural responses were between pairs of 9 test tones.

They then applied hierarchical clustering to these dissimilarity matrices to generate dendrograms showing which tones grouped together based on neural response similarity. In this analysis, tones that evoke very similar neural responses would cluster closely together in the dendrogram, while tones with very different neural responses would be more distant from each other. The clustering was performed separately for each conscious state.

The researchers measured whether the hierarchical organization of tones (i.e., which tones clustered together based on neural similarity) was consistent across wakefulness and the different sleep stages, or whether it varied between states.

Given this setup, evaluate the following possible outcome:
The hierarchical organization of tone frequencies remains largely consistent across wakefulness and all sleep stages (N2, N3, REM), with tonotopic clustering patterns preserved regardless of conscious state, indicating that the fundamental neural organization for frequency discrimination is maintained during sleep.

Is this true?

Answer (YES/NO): NO